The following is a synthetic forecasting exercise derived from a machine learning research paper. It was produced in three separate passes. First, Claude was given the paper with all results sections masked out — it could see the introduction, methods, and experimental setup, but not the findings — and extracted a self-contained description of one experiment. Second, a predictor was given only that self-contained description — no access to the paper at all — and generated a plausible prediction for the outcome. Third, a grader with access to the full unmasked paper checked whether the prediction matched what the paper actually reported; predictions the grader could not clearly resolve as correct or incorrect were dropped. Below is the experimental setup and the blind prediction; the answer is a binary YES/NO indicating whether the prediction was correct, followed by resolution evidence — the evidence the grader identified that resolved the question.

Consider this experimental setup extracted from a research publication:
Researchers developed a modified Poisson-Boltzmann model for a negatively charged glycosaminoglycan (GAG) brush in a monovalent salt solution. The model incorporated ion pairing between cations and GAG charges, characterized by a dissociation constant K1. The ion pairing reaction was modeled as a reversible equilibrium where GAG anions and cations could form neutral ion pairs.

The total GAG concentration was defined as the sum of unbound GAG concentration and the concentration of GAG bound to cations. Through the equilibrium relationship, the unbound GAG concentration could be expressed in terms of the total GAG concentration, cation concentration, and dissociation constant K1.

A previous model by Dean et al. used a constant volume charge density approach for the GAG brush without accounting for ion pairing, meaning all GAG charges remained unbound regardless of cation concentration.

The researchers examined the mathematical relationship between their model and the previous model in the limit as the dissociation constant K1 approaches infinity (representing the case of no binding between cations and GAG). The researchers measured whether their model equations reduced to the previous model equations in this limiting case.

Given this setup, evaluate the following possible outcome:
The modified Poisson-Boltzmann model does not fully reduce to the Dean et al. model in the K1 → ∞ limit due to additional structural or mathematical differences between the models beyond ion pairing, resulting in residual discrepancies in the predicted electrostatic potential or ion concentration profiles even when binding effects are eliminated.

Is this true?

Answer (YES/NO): NO